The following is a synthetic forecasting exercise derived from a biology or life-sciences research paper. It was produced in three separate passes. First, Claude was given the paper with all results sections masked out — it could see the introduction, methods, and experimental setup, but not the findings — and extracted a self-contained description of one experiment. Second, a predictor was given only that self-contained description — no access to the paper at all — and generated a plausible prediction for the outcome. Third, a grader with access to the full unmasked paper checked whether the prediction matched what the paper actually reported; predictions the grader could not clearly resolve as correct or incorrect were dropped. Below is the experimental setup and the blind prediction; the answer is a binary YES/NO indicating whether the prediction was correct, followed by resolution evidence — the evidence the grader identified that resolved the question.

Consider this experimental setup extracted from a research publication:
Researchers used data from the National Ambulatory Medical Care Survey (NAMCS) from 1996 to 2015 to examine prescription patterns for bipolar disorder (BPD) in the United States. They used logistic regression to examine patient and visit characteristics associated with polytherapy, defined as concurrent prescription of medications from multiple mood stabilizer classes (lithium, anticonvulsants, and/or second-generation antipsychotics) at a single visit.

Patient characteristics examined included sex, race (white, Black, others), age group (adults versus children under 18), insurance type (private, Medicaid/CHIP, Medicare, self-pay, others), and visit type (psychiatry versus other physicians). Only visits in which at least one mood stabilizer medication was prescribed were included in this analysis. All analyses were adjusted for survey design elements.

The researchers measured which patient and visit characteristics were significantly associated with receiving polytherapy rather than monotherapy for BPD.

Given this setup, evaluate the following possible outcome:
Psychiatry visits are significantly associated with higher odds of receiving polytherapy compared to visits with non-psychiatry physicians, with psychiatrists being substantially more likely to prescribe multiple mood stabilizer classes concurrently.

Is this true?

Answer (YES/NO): YES